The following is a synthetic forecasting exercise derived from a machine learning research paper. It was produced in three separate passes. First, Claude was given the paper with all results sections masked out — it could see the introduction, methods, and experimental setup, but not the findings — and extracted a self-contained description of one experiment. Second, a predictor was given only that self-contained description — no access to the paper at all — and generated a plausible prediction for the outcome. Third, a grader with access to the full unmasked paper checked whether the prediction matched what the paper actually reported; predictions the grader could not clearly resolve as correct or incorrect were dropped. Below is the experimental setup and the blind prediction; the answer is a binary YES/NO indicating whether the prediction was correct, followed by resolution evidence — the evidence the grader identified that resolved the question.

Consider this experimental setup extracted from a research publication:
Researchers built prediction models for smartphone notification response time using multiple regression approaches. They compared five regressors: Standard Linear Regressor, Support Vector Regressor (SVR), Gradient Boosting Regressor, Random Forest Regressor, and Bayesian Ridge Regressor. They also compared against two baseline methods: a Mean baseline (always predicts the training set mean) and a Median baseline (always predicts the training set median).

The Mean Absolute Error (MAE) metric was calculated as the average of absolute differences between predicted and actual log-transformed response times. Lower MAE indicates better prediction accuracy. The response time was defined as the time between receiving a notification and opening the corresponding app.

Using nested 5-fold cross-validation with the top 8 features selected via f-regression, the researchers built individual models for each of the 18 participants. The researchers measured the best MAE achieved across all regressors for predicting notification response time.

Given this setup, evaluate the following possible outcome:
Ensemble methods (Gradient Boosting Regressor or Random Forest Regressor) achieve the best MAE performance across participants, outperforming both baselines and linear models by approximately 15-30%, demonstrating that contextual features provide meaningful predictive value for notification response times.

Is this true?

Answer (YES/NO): NO